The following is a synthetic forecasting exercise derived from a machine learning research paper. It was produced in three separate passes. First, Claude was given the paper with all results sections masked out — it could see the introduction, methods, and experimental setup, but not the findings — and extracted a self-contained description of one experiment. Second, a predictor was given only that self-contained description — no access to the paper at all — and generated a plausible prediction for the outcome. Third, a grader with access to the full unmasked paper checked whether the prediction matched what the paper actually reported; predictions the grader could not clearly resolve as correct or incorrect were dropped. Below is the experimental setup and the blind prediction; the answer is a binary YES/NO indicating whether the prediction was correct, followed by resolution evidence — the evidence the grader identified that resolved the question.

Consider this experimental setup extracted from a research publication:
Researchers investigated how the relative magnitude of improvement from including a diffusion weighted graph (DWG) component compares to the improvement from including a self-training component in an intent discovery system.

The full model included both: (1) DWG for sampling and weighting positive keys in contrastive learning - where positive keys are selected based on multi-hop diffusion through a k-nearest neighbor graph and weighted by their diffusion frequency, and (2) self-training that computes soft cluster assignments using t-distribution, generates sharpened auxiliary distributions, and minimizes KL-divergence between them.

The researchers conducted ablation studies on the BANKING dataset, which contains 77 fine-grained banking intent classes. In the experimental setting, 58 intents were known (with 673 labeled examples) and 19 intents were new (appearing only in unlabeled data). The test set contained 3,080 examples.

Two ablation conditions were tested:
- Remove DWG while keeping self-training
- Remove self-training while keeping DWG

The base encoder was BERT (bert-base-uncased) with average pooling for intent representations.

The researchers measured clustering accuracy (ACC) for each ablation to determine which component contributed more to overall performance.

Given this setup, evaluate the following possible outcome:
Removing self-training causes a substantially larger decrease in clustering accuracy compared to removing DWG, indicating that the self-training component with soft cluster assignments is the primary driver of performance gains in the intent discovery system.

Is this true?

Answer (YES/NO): NO